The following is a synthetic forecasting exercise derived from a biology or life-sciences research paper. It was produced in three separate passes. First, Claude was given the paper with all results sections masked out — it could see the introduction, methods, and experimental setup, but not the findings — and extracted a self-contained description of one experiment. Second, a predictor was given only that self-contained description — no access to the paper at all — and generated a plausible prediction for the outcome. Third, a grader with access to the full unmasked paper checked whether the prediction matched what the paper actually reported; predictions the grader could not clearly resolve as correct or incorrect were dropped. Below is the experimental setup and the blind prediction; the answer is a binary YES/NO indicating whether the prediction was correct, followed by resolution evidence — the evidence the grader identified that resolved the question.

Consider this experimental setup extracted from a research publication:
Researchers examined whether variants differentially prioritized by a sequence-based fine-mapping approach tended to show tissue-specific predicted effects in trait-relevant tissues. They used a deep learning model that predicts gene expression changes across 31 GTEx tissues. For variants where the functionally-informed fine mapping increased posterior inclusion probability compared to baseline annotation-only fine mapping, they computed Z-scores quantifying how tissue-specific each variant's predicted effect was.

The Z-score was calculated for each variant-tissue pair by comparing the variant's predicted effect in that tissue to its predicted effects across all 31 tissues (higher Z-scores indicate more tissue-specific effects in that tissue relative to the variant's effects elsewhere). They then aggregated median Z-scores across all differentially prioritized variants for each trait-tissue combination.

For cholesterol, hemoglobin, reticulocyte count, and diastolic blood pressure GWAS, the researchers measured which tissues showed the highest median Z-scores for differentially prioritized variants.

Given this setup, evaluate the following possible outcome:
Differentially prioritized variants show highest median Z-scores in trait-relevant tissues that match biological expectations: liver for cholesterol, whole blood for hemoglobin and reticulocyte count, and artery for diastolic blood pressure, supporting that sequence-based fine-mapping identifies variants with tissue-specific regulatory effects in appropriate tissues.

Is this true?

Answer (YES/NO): NO